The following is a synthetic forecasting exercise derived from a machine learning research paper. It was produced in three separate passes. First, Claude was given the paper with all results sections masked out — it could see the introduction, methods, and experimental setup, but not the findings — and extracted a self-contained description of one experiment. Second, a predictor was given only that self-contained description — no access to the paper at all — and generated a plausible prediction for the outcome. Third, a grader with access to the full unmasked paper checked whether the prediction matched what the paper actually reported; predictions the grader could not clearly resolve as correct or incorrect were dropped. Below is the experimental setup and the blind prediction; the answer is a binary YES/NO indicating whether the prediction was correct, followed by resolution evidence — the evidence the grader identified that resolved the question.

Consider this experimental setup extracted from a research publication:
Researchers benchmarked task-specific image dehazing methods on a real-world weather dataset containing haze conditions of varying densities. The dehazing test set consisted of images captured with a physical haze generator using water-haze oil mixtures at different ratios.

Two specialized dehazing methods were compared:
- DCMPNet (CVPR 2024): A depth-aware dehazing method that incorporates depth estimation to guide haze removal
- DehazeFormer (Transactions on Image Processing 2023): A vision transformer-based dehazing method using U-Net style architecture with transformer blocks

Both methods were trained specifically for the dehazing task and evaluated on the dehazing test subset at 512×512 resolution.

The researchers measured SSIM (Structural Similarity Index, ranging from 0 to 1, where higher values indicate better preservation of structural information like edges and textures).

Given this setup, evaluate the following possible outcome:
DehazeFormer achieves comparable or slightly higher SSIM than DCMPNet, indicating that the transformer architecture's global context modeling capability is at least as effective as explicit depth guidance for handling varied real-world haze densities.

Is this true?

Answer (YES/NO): NO